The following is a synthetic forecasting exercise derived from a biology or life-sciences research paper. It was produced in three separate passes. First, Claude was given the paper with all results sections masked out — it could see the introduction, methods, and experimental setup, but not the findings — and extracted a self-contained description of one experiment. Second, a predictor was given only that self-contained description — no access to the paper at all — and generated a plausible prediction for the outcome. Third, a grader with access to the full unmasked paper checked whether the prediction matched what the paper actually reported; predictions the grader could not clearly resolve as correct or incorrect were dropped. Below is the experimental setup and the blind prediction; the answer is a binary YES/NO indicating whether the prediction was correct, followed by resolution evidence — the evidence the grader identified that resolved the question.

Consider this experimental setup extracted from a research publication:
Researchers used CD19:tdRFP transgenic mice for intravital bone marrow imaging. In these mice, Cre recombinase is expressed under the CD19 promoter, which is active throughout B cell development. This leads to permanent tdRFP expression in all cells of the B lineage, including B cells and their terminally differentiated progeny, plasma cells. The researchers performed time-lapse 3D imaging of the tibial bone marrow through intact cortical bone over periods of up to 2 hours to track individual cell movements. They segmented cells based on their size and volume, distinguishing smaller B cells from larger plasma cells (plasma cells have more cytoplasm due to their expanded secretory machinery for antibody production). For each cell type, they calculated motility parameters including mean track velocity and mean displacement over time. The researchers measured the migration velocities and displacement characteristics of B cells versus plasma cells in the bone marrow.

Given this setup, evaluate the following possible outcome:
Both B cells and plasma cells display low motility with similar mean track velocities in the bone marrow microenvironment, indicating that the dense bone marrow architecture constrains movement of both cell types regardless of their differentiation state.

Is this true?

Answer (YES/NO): NO